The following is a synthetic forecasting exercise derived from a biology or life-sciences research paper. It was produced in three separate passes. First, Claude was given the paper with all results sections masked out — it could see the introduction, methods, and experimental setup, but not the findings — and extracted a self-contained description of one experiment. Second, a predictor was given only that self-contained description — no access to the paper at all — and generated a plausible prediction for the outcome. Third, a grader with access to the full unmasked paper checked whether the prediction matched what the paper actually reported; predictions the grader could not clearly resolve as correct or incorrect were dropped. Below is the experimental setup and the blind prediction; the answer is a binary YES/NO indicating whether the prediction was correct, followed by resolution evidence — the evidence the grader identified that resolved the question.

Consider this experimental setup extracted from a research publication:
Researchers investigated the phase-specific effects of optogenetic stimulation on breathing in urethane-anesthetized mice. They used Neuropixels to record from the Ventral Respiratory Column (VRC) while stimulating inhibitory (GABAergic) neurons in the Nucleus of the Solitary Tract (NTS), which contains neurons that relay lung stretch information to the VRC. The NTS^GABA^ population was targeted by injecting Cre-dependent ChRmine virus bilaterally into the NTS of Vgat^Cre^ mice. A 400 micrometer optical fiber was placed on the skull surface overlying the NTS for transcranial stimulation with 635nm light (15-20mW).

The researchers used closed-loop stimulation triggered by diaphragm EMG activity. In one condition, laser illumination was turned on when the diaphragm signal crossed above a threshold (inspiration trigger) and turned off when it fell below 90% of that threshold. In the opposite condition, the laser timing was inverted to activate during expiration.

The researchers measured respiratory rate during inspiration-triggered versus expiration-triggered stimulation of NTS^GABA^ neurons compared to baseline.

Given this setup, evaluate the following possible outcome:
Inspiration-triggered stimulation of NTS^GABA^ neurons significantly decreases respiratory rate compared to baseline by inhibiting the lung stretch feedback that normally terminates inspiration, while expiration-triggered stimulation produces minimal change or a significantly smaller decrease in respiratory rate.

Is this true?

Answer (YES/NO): NO